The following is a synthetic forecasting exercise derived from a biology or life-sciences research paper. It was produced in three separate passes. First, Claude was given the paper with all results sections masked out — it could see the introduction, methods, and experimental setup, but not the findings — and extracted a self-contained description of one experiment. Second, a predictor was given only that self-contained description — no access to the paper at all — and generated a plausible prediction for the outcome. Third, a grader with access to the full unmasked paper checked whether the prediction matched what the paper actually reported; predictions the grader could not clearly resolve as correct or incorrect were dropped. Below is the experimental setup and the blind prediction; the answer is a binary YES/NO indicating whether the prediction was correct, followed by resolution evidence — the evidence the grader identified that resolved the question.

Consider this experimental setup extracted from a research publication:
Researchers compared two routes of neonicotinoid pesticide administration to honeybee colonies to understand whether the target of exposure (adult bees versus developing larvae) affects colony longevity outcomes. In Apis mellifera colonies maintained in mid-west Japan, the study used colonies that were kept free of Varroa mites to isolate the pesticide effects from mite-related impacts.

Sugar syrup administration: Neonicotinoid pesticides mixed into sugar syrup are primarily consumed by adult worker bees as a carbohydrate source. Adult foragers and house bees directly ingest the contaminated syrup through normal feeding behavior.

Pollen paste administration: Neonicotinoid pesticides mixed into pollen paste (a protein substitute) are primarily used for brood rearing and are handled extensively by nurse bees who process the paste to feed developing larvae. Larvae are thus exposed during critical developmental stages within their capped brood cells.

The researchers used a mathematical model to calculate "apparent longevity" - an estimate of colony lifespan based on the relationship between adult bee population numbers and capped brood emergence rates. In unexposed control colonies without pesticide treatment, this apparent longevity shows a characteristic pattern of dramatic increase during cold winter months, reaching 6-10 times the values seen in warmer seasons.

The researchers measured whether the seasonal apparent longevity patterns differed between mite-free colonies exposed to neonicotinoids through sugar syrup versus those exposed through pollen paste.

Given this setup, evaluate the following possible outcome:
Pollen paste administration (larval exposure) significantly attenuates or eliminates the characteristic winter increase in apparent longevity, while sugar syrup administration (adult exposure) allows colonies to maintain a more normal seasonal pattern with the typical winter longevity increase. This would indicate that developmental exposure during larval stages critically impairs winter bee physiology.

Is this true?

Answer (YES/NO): YES